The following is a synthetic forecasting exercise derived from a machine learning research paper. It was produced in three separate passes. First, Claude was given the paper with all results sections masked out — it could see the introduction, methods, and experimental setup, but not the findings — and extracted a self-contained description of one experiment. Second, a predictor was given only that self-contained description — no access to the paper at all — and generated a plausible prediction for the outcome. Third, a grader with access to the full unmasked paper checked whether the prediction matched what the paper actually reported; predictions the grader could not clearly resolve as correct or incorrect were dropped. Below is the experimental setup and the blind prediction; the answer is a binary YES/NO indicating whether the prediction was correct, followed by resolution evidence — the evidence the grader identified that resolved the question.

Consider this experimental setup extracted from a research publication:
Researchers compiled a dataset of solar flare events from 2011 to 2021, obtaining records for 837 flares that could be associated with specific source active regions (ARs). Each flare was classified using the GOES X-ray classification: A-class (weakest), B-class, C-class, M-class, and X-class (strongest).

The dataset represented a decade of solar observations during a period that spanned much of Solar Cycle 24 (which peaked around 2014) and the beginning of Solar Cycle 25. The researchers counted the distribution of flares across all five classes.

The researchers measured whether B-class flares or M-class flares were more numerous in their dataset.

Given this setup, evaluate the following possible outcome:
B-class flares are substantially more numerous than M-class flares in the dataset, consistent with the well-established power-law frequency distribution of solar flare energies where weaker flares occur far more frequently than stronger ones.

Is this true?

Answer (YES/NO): YES